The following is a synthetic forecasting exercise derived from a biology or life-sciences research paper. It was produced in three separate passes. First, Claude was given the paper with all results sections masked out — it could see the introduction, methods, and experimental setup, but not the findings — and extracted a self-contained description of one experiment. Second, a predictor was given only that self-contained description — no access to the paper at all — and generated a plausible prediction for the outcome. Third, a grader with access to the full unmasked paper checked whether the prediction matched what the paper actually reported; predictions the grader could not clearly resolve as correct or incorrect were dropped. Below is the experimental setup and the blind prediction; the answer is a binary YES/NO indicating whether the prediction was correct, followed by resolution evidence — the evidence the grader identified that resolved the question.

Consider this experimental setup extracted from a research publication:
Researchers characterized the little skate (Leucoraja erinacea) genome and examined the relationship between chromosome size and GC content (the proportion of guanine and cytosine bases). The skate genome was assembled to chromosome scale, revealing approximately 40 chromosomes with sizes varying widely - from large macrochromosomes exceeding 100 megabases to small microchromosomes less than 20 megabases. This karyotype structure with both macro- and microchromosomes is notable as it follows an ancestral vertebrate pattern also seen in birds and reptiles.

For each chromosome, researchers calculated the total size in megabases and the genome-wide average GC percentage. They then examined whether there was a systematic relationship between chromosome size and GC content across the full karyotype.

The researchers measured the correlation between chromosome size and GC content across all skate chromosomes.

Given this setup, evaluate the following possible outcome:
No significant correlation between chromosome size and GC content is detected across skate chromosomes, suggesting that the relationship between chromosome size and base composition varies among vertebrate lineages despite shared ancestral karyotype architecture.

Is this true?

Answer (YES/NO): NO